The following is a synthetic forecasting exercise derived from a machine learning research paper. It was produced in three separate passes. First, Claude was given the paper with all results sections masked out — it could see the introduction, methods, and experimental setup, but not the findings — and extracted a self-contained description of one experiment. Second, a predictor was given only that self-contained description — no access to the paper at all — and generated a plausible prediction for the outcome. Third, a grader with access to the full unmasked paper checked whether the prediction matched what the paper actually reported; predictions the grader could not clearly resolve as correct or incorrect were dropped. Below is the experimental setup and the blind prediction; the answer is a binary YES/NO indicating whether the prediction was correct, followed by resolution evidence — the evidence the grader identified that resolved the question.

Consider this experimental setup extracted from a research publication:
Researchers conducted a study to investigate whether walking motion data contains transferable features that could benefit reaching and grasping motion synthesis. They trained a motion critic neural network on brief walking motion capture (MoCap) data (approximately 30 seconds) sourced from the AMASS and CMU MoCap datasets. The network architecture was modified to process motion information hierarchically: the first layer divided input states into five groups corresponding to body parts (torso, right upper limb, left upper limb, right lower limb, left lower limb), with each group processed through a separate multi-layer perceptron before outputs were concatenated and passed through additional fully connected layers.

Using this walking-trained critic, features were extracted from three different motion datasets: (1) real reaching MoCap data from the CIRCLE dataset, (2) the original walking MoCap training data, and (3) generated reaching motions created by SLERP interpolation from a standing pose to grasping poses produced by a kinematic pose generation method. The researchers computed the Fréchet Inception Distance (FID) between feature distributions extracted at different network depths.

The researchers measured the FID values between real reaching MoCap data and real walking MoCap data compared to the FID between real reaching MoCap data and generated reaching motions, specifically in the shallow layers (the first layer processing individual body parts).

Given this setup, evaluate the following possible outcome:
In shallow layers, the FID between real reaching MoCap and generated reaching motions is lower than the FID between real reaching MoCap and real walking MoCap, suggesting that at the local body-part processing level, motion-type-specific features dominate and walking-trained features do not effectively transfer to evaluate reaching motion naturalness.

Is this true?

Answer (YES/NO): NO